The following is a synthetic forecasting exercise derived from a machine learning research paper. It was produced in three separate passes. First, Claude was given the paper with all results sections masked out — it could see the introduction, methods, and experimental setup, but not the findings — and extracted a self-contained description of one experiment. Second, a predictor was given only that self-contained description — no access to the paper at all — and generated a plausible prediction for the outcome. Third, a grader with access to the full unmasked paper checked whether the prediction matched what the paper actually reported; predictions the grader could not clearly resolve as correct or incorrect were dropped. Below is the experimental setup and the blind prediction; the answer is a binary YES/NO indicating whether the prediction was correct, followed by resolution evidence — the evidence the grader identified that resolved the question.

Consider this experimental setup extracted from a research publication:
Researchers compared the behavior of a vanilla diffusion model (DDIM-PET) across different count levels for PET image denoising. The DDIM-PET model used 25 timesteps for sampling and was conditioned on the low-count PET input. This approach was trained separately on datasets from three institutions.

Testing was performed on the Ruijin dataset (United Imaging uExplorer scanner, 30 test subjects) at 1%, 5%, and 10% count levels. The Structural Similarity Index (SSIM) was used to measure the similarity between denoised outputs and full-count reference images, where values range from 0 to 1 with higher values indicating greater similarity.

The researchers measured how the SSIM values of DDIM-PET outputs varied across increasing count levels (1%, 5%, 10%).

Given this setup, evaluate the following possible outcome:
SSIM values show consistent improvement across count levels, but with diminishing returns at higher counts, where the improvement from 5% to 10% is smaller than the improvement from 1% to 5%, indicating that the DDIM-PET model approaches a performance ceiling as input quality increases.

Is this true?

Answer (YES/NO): NO